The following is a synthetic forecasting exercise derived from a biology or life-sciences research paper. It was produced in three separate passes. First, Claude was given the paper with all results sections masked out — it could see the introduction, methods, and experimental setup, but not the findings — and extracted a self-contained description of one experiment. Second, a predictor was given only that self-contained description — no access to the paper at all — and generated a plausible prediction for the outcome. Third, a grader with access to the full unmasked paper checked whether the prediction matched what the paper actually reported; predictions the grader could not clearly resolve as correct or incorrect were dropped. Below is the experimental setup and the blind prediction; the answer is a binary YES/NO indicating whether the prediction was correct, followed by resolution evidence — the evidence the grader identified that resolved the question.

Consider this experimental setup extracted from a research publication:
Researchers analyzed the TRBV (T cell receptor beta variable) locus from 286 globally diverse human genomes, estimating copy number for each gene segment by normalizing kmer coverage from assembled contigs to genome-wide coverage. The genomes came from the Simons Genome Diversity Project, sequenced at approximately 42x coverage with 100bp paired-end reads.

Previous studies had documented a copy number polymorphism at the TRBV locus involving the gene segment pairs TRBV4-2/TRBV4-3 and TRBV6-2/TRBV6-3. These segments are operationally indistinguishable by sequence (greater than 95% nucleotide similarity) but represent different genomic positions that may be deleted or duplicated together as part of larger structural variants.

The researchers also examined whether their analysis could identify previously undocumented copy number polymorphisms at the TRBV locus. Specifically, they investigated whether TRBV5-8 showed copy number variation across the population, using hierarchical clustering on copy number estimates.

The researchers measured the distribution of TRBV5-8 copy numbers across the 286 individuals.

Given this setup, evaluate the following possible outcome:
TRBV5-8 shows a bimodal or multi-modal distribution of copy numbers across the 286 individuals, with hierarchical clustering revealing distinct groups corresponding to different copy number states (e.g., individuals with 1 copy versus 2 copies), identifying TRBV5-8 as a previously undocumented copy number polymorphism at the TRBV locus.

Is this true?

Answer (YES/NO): YES